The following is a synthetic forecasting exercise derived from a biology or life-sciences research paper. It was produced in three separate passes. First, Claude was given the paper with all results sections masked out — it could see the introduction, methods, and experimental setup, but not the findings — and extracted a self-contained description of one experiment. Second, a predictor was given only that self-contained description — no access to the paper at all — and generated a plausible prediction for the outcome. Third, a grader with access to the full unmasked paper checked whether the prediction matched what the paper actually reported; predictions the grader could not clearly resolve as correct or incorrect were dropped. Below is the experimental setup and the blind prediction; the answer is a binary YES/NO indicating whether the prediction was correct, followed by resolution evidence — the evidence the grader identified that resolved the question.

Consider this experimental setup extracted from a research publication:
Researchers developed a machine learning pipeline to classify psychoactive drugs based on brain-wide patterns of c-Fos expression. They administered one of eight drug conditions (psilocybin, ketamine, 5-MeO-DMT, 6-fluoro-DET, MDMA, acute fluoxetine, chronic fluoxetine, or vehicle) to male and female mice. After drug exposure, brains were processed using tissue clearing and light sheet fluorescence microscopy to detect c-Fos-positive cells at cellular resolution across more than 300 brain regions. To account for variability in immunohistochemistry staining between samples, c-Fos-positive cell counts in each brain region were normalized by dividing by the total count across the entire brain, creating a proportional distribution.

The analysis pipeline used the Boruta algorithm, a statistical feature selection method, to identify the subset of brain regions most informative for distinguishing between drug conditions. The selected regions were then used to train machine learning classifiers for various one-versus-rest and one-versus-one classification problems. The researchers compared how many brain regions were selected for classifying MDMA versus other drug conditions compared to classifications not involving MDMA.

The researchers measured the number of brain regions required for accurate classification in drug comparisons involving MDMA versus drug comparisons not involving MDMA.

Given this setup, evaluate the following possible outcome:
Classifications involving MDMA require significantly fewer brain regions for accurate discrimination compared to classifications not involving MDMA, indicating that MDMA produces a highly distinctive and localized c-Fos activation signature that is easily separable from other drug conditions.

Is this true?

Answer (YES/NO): NO